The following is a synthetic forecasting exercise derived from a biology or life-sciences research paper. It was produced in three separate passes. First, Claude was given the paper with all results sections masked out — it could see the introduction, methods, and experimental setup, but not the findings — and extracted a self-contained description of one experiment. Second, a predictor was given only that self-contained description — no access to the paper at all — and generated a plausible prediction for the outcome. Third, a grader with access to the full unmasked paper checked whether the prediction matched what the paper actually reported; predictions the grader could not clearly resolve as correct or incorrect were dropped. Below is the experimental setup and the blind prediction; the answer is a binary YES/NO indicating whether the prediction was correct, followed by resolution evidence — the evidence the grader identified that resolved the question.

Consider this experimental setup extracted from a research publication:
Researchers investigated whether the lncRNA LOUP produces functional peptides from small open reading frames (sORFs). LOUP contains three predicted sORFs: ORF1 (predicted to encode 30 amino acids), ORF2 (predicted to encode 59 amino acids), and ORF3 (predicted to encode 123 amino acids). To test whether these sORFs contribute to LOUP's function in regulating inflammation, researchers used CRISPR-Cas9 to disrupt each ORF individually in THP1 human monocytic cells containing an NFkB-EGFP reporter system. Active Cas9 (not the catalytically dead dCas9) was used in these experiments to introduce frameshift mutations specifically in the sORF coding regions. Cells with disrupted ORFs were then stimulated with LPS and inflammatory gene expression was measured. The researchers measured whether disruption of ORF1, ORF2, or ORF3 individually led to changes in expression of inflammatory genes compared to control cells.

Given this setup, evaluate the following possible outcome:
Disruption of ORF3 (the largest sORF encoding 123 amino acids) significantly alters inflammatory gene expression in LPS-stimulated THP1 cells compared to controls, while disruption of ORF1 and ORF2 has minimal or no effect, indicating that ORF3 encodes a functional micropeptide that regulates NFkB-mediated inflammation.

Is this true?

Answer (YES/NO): NO